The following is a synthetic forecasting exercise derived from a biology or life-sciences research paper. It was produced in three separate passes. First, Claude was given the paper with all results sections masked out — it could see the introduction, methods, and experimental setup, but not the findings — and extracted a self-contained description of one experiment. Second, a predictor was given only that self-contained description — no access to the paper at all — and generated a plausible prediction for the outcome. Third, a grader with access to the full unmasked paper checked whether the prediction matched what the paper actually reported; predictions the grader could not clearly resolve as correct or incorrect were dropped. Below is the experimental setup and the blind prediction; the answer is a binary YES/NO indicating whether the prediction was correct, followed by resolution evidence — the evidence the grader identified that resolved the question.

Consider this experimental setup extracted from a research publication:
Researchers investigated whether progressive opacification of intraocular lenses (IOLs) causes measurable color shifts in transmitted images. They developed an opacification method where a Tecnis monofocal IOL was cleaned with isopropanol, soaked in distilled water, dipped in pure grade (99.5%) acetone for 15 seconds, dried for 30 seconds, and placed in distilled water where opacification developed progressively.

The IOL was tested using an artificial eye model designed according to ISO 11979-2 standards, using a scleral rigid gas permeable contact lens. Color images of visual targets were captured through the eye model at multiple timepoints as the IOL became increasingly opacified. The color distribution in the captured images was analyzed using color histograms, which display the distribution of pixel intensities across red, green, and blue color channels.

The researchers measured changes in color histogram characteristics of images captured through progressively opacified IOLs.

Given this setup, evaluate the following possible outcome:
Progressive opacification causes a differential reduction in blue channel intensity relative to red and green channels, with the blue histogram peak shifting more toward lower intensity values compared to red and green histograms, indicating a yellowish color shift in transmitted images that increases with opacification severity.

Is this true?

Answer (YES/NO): NO